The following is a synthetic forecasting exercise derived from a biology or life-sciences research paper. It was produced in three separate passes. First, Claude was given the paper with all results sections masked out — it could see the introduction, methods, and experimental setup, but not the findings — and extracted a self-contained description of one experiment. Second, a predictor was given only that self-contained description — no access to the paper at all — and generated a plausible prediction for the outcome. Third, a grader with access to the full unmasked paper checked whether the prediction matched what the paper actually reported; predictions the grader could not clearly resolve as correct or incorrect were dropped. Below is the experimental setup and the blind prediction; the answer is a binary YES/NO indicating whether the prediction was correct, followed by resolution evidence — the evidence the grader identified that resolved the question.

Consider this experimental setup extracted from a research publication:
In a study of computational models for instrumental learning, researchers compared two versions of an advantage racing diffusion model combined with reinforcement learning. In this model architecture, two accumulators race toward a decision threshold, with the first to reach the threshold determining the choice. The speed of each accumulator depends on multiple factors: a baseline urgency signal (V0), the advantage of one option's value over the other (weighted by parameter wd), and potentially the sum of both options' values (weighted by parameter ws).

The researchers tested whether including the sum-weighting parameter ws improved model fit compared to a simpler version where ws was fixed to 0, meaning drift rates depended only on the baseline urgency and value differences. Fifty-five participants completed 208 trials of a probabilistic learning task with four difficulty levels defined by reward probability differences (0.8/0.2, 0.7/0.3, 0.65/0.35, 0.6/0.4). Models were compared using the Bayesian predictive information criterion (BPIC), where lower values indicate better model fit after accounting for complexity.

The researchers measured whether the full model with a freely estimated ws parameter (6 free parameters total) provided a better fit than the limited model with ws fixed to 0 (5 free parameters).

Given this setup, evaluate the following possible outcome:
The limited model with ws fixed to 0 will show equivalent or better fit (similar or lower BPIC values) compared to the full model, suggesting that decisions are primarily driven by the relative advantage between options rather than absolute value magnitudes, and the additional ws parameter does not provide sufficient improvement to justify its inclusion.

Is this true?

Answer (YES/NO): NO